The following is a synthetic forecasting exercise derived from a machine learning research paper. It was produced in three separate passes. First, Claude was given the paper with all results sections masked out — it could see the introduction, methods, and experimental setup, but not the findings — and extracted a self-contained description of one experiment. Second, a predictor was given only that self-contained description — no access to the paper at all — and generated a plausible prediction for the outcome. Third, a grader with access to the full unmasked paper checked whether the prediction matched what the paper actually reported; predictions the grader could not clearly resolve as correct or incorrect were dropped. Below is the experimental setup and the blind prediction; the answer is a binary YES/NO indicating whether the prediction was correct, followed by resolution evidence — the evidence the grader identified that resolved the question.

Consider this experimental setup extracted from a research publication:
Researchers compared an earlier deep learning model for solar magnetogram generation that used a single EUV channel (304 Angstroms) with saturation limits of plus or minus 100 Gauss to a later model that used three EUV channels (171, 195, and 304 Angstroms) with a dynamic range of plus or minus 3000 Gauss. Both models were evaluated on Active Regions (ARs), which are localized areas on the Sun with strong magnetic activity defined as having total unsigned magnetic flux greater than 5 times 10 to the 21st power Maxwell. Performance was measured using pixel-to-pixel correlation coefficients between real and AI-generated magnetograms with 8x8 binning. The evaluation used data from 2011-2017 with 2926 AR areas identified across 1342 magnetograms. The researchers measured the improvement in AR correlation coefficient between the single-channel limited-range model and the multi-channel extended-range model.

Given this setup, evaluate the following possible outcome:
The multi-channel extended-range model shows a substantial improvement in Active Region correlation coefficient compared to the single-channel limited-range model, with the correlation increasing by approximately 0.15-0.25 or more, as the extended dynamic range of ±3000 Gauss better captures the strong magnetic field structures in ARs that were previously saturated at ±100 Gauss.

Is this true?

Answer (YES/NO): NO